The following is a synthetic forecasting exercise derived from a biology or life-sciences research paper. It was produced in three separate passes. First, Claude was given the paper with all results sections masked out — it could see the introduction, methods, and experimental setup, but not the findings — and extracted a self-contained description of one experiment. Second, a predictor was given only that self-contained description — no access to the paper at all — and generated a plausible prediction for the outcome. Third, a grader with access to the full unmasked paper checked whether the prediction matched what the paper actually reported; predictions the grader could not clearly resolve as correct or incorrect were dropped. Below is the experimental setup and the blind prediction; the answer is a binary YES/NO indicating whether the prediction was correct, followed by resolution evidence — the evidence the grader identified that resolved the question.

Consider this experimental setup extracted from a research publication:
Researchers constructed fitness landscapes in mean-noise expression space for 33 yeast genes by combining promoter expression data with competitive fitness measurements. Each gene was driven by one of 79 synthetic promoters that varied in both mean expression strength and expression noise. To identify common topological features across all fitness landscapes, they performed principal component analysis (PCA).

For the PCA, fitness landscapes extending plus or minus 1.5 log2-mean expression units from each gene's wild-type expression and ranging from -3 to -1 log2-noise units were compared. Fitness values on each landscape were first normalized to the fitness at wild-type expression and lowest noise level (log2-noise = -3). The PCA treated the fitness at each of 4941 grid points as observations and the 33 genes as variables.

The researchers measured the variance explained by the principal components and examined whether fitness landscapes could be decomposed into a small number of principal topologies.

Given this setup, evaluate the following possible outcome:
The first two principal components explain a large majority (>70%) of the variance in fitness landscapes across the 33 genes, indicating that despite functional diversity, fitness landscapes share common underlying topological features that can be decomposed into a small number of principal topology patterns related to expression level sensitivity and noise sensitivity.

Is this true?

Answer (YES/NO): YES